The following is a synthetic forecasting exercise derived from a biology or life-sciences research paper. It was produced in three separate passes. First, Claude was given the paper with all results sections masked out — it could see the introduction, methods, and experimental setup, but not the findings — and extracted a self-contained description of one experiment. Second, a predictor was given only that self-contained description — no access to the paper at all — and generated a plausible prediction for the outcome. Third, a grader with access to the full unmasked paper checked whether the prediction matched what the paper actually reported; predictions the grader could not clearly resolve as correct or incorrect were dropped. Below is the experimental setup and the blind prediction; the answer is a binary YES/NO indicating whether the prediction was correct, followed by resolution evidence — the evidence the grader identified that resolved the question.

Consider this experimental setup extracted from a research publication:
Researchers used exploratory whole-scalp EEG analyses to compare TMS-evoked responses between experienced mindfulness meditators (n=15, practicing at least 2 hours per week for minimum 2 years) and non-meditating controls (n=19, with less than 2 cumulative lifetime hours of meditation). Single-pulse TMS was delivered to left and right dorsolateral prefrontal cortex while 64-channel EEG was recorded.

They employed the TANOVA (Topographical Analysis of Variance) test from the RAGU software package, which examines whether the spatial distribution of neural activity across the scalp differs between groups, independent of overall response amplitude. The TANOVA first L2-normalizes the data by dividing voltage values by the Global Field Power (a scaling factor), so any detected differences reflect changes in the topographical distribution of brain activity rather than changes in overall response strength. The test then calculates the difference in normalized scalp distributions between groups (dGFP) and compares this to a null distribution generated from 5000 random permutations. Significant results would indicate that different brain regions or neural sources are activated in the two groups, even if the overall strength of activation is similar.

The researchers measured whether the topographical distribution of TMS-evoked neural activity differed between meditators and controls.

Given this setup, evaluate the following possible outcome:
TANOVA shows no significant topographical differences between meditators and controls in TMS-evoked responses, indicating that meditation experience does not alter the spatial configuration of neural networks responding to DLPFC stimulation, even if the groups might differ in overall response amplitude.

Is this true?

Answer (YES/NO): NO